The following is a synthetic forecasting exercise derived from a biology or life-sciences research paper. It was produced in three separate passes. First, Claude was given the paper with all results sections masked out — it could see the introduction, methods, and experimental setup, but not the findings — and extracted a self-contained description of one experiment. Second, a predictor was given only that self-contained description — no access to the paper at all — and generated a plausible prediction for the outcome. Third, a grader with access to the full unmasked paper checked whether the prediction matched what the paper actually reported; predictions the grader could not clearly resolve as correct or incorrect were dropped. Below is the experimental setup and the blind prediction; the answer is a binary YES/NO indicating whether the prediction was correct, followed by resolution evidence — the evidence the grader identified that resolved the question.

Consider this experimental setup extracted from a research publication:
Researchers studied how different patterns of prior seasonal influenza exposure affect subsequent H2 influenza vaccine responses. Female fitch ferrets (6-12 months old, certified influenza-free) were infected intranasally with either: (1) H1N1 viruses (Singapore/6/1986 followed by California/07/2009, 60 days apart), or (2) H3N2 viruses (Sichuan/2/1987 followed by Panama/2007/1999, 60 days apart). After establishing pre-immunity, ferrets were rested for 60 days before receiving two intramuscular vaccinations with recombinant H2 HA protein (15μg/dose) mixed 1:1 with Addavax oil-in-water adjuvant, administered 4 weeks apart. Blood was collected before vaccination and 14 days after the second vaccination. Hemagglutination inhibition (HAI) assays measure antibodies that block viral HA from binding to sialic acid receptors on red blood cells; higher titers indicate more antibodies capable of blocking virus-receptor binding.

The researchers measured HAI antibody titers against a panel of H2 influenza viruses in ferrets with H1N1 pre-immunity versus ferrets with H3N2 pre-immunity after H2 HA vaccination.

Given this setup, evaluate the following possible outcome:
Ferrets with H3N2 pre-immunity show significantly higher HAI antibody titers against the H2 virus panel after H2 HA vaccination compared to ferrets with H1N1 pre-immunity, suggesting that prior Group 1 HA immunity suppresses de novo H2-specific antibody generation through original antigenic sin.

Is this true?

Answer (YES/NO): NO